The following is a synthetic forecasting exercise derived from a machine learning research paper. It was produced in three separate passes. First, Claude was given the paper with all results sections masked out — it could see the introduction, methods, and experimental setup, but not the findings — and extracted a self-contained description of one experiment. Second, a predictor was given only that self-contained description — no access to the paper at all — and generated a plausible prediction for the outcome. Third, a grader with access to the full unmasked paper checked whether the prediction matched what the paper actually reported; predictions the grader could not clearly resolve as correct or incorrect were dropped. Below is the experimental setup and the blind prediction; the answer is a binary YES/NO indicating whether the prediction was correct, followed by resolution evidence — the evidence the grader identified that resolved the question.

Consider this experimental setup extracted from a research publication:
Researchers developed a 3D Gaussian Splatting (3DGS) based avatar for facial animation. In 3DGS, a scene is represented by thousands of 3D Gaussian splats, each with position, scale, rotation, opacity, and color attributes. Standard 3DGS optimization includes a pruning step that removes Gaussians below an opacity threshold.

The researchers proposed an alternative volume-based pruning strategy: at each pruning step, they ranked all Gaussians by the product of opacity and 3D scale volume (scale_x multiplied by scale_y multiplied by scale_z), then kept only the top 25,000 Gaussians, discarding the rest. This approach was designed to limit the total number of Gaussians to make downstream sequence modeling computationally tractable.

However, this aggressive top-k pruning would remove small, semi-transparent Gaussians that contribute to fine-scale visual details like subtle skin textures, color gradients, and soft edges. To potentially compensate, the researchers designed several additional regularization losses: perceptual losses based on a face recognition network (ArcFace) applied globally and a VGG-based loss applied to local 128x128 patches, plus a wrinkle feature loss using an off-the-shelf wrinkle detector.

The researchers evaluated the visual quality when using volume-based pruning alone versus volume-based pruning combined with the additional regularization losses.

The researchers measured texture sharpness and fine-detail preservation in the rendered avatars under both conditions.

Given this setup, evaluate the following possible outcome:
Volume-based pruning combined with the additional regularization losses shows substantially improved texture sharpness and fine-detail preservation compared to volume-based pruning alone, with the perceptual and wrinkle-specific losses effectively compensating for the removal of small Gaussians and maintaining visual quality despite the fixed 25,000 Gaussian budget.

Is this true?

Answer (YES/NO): YES